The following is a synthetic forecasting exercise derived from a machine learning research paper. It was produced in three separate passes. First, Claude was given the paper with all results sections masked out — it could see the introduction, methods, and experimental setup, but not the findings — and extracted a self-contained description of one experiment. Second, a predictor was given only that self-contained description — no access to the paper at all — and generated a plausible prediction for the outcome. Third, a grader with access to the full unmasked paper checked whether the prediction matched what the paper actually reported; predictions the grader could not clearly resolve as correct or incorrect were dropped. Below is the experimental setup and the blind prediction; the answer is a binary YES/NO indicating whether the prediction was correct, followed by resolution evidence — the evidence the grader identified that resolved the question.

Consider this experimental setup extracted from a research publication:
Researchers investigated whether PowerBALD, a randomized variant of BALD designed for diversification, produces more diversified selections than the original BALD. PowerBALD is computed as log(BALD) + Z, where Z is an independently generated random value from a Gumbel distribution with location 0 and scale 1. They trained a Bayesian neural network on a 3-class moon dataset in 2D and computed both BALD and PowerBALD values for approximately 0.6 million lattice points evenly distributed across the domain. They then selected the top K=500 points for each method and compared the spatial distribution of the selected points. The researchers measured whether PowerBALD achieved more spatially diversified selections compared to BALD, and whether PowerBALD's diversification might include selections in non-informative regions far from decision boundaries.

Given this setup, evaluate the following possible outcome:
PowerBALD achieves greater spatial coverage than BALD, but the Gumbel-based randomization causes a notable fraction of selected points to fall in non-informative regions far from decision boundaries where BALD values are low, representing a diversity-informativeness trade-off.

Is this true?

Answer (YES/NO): YES